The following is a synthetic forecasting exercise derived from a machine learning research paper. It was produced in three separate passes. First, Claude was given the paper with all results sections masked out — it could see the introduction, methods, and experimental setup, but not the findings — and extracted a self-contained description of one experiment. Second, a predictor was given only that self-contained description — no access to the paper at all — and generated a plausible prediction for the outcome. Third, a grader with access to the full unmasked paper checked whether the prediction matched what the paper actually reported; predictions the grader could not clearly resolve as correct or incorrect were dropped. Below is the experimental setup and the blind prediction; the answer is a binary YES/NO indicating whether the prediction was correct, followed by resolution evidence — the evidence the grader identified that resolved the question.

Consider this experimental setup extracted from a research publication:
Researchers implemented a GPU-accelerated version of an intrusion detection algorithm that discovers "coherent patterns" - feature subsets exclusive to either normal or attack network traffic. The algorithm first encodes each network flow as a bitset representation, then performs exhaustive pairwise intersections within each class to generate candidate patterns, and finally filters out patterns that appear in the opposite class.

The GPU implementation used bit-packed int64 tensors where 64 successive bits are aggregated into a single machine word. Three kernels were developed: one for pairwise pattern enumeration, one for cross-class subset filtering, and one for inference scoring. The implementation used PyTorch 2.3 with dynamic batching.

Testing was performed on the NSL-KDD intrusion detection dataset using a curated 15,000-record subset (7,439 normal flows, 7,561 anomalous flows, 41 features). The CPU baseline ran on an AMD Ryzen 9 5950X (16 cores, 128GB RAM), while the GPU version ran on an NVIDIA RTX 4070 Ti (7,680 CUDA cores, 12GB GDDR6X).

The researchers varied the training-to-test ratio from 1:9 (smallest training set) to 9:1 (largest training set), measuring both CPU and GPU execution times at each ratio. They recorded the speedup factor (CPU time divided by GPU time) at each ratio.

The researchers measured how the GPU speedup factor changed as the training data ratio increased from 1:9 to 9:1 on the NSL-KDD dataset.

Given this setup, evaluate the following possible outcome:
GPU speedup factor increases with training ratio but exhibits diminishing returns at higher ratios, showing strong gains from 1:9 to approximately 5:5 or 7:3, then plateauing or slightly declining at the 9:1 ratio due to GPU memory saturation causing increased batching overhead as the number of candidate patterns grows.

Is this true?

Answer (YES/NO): NO